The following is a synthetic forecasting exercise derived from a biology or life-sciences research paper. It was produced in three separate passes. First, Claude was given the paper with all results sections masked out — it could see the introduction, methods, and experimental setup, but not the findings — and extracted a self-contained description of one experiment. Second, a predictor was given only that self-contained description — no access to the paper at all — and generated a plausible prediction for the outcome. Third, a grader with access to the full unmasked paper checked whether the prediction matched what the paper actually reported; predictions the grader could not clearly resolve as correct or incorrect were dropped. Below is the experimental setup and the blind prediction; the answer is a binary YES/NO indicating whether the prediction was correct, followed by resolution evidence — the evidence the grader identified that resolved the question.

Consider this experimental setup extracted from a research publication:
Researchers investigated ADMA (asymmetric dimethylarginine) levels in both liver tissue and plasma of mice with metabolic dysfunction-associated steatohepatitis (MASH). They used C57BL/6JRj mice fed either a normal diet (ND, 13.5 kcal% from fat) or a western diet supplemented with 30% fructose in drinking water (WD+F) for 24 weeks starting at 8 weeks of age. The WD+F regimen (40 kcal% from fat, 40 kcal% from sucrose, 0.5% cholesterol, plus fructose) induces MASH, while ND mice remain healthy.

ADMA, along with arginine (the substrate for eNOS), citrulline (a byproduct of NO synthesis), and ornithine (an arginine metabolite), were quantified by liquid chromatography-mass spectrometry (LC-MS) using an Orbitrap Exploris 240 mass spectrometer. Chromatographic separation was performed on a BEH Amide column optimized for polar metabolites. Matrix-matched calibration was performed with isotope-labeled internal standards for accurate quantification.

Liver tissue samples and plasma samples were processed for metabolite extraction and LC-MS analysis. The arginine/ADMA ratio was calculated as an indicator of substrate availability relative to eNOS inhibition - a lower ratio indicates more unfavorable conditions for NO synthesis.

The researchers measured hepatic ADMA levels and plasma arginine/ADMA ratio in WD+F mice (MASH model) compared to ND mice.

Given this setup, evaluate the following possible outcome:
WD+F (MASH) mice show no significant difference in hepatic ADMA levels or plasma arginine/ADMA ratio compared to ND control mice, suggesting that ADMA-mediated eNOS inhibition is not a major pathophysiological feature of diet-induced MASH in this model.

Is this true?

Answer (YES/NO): NO